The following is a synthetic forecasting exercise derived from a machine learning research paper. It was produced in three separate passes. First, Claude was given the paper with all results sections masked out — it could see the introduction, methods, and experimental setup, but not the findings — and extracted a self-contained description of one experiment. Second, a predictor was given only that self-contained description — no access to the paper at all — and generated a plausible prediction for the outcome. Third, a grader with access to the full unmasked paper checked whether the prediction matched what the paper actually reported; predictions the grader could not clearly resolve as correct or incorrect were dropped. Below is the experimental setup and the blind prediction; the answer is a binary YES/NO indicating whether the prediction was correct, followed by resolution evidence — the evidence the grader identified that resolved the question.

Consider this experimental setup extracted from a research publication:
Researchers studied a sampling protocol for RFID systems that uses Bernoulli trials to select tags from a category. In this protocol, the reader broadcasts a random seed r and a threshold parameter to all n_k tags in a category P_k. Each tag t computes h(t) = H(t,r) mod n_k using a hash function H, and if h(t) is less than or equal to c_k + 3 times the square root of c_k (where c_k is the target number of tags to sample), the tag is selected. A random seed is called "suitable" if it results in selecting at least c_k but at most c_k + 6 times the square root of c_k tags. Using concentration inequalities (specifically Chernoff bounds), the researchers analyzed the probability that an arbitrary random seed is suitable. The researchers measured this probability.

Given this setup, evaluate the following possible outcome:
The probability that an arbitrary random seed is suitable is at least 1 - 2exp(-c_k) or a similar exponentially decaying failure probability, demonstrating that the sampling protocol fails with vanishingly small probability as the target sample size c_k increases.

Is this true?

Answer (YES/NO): NO